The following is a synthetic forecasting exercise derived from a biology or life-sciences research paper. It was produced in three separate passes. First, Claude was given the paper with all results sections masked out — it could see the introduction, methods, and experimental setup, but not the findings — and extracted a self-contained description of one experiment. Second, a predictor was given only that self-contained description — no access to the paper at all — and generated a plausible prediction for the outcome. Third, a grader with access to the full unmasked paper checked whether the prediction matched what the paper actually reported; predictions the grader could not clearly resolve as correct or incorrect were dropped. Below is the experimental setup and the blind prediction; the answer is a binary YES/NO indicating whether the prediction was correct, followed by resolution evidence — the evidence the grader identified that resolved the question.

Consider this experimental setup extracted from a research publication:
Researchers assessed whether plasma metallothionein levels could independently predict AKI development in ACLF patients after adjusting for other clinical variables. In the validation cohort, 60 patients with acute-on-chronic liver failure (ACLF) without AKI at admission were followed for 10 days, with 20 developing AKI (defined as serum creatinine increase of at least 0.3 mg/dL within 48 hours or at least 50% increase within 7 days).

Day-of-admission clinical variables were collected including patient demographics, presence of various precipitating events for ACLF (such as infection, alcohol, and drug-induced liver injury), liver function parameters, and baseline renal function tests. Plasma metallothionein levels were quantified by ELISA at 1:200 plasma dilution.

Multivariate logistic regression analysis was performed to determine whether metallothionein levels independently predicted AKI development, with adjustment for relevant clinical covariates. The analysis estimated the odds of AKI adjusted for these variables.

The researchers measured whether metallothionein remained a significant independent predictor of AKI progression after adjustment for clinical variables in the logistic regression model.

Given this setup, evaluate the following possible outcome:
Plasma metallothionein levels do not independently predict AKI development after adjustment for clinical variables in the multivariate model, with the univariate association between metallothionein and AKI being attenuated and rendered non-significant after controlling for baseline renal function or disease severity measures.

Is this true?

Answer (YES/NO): NO